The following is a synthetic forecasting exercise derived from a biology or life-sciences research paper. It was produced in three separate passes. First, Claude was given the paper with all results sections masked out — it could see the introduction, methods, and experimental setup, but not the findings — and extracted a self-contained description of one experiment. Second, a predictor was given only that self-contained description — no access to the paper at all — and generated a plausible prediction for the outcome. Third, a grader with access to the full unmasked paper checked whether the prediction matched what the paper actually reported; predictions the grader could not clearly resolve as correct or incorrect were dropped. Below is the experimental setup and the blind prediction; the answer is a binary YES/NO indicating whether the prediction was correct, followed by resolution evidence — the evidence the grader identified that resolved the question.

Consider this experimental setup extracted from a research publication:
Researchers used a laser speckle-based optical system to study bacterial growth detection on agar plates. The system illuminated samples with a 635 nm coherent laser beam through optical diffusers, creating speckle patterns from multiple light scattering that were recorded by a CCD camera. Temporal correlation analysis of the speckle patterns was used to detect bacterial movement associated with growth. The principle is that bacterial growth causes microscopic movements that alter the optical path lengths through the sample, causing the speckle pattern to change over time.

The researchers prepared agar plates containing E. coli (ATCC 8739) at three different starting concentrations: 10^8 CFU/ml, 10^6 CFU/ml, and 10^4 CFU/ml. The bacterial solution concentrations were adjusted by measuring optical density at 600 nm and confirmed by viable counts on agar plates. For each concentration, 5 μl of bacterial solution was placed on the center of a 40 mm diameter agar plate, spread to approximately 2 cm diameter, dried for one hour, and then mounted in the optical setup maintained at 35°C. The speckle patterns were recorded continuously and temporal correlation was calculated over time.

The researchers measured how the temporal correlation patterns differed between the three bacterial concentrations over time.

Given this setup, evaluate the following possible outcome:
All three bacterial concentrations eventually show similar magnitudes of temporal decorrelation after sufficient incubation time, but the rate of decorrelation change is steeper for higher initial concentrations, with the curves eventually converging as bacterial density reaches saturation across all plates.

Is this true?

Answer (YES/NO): NO